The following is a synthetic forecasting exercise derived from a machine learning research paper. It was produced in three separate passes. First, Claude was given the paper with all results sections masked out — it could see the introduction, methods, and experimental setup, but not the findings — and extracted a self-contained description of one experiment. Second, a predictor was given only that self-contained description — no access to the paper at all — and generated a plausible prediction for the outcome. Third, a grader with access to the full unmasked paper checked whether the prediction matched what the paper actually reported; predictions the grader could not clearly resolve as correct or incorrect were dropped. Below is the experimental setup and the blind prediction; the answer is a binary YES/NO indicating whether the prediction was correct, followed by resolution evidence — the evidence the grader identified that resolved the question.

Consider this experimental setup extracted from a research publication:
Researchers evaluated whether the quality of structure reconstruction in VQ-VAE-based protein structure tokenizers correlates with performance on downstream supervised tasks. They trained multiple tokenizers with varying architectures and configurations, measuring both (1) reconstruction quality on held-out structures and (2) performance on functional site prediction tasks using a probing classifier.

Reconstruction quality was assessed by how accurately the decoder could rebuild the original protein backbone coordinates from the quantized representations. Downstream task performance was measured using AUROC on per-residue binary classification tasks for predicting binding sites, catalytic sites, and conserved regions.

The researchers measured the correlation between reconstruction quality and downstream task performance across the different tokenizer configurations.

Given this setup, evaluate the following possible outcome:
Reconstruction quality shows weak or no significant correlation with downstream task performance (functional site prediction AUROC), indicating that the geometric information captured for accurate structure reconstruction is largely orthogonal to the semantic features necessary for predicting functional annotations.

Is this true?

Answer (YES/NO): YES